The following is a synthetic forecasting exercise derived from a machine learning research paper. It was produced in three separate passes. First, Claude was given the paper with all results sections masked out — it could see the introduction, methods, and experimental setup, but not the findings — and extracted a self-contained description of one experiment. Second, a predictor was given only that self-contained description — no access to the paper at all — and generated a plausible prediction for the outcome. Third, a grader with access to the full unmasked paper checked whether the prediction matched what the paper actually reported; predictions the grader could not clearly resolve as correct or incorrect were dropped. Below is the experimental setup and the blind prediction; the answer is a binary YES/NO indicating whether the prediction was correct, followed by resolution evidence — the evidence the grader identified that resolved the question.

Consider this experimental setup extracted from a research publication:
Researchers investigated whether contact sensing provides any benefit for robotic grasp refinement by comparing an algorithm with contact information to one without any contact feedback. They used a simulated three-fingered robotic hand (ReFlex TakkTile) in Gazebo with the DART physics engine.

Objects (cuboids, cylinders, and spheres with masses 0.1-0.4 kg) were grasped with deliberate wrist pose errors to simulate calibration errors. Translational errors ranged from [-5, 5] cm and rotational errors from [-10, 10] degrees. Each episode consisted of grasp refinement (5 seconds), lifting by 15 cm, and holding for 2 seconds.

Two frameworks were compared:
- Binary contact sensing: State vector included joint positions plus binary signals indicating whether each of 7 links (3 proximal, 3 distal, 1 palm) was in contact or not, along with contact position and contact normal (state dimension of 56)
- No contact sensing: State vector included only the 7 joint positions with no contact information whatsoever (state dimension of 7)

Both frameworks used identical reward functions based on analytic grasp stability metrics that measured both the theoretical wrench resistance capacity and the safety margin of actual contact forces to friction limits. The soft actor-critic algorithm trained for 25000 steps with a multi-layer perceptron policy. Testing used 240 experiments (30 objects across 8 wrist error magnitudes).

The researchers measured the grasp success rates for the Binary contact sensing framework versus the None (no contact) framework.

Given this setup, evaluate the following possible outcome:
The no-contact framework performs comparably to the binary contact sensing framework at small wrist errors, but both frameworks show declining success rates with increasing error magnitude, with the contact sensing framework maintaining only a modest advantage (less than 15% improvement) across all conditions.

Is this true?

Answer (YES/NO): YES